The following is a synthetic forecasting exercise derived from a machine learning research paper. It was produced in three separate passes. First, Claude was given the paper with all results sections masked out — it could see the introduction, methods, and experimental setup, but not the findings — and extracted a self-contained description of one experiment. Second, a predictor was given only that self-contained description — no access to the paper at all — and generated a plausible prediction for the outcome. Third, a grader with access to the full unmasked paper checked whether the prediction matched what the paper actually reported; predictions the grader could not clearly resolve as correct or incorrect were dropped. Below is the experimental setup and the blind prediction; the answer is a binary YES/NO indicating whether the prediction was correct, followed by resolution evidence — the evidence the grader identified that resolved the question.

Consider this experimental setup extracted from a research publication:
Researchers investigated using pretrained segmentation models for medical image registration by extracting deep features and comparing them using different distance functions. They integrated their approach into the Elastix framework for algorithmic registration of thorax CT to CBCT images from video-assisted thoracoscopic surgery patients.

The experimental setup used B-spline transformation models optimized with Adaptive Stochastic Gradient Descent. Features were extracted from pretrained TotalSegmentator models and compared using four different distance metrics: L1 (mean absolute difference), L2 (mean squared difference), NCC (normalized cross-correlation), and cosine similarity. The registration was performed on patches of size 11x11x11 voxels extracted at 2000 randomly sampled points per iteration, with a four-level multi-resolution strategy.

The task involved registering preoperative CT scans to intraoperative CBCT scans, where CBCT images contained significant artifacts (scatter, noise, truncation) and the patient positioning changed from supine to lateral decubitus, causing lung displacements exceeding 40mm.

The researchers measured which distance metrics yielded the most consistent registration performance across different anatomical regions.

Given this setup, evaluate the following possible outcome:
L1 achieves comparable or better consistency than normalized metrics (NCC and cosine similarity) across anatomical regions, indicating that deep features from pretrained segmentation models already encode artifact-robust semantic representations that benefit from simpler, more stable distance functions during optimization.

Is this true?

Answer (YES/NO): YES